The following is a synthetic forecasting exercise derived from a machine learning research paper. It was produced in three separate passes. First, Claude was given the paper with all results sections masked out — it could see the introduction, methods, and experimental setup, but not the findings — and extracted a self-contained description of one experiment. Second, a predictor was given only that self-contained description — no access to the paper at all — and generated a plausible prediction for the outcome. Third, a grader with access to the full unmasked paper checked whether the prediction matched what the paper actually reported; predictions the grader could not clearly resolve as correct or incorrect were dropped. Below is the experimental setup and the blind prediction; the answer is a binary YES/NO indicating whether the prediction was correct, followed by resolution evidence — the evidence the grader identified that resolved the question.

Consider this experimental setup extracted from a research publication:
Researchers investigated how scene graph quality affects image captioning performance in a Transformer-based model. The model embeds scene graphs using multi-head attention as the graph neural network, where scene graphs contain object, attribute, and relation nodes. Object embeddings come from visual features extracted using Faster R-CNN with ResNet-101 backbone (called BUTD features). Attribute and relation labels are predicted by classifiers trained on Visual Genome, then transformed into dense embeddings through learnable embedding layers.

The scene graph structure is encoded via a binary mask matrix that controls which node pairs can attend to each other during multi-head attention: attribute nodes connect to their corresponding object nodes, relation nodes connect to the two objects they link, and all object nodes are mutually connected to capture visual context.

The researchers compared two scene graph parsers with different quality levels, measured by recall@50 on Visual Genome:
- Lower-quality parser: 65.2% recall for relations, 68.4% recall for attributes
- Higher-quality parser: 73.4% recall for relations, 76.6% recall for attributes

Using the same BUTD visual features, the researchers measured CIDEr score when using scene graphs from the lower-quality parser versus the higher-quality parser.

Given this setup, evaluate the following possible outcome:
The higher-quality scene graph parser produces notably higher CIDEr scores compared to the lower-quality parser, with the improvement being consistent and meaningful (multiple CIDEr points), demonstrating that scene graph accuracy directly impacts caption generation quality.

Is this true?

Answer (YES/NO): NO